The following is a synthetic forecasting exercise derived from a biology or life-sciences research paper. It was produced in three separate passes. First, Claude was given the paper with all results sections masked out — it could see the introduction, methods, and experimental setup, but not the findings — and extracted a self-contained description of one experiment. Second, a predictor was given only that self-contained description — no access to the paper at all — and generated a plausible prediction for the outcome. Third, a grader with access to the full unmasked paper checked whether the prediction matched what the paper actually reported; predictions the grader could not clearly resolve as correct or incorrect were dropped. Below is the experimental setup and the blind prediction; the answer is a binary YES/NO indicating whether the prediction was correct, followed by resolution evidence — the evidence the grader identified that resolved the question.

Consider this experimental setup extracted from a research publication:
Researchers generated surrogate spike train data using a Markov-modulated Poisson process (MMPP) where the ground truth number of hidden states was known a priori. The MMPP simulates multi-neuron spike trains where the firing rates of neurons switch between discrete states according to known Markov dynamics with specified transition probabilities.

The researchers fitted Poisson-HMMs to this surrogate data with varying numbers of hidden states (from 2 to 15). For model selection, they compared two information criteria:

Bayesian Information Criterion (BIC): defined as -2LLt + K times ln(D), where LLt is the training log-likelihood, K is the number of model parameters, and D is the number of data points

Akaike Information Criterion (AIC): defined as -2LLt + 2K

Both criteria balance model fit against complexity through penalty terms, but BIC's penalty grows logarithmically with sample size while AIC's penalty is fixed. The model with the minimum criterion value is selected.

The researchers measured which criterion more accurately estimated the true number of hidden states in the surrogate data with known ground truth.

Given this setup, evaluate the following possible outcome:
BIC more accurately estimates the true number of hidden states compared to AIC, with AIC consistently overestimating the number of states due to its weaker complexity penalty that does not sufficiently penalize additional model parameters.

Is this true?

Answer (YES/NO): YES